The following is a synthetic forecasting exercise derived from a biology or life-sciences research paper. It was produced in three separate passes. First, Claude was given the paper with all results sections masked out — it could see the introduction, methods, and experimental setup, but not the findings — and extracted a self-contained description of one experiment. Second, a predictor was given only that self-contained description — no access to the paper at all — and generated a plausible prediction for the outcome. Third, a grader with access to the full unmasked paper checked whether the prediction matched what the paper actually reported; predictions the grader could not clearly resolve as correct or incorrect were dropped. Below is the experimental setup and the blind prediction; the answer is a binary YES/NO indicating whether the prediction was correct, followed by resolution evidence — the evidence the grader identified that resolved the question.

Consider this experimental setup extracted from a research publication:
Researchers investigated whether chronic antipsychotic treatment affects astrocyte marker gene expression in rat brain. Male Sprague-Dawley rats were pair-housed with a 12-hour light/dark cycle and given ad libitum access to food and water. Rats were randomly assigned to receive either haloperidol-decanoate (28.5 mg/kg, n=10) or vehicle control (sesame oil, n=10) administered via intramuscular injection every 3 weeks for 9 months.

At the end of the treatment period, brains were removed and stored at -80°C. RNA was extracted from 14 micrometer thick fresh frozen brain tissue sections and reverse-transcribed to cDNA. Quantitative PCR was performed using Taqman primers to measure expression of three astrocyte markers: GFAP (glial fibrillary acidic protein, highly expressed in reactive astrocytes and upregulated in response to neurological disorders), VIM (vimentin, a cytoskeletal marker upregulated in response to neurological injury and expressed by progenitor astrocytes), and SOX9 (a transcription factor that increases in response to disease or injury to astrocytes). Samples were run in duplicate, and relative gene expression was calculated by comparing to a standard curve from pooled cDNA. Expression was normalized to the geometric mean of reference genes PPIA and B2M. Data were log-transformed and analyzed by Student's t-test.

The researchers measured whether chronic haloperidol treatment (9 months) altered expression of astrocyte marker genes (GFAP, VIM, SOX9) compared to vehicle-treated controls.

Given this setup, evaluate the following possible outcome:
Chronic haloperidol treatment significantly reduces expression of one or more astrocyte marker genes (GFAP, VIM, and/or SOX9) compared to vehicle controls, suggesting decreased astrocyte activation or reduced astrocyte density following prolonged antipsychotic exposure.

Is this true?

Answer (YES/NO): NO